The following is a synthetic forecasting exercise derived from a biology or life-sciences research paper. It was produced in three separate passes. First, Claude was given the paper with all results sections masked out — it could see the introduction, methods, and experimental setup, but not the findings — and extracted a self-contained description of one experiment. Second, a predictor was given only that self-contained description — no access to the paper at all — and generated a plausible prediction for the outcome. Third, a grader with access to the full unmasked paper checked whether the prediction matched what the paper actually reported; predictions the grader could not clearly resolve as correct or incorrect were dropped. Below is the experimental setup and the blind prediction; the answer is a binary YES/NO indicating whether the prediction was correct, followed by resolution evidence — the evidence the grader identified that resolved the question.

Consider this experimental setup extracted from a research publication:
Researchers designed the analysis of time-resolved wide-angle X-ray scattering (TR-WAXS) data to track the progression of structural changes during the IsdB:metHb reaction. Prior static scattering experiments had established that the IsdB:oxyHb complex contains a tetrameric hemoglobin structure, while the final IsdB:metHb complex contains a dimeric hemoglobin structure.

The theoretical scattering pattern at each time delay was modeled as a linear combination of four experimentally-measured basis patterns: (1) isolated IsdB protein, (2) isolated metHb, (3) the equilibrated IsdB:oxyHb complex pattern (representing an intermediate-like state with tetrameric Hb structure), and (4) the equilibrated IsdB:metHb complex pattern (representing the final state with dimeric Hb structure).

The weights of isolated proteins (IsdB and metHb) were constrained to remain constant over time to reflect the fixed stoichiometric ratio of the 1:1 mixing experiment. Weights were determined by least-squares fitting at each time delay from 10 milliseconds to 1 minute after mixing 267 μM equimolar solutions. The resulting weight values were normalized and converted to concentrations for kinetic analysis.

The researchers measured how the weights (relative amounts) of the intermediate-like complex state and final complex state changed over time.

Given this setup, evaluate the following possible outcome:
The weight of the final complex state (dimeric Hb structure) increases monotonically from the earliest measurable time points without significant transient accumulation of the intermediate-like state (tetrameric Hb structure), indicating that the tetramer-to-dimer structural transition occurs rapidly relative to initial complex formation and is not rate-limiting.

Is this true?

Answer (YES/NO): NO